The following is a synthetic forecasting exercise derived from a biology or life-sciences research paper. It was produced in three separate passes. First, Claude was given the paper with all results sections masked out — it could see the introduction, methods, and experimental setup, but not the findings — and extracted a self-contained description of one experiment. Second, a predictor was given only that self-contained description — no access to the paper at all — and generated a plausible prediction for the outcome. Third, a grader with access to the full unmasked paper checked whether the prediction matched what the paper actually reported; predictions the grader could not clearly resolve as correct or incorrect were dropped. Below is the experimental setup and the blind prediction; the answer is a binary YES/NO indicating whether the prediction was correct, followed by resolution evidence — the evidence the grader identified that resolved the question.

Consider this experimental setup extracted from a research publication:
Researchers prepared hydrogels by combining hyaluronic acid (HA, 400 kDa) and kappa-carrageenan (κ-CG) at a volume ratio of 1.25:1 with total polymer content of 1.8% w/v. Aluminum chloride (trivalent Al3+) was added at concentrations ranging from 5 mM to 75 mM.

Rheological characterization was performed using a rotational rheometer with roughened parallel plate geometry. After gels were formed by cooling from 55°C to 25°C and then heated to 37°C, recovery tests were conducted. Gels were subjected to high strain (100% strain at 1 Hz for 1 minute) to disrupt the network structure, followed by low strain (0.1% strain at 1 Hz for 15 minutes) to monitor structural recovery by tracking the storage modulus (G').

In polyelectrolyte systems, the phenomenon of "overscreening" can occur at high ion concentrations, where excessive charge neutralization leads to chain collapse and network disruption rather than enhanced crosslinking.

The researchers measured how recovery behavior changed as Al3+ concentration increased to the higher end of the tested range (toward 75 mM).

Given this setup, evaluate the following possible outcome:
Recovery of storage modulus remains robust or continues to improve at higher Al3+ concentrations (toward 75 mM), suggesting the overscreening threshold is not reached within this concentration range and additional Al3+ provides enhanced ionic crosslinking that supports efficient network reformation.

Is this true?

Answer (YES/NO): NO